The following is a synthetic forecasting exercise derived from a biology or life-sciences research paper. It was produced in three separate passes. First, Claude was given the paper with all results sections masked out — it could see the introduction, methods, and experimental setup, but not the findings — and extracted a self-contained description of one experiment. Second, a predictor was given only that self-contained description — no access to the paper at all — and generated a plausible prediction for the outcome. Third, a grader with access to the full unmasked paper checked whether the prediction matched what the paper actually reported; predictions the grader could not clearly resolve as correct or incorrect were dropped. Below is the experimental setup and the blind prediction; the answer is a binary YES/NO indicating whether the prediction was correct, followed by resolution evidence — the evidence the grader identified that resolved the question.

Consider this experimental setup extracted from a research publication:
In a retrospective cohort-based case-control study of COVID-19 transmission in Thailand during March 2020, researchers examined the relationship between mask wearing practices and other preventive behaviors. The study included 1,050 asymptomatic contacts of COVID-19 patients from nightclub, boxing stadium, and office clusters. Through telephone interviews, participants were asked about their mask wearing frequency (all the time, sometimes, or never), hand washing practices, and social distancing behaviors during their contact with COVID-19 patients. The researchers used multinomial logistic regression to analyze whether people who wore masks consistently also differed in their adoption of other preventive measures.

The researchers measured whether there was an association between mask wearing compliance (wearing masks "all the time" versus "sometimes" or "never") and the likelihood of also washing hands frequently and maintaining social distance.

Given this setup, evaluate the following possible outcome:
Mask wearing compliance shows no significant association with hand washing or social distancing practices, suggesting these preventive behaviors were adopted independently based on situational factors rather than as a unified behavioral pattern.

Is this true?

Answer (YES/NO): NO